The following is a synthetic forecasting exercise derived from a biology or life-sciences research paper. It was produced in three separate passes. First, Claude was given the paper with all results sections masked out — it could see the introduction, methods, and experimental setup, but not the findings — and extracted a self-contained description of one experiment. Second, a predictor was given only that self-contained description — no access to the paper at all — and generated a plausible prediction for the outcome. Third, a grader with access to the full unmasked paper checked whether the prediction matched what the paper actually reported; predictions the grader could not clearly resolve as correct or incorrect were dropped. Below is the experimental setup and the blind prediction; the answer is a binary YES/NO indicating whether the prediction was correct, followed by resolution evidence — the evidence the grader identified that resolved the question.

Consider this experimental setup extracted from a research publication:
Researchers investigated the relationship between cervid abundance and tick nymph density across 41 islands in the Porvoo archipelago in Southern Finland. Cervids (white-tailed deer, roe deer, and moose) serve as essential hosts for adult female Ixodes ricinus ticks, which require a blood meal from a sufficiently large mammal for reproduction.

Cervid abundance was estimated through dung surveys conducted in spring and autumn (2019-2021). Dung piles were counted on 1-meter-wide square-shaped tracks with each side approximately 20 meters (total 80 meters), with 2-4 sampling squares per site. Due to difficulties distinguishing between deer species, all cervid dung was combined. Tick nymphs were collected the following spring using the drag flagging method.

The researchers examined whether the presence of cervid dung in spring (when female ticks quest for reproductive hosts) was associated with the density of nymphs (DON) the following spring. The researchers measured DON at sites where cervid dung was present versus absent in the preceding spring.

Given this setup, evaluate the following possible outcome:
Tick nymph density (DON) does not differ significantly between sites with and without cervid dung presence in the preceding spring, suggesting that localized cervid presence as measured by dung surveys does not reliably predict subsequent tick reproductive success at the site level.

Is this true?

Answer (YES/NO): NO